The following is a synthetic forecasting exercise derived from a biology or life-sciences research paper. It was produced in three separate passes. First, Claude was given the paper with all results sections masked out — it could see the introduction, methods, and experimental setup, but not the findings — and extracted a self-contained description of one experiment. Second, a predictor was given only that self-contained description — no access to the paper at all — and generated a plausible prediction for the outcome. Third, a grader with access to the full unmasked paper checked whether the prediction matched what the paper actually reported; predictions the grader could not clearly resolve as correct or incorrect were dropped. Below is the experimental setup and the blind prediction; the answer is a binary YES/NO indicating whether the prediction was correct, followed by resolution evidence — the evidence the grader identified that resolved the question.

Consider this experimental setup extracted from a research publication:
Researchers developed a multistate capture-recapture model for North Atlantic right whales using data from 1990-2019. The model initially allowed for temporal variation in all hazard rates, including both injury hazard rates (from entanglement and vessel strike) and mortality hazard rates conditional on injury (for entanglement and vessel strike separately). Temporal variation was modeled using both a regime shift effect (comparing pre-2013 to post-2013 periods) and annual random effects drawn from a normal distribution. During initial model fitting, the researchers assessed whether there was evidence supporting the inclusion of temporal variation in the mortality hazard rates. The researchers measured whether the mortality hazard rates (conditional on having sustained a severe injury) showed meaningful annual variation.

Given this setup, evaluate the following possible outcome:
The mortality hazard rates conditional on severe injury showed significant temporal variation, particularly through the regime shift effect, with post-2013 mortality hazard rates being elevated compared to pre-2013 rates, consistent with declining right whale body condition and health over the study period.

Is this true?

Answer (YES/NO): NO